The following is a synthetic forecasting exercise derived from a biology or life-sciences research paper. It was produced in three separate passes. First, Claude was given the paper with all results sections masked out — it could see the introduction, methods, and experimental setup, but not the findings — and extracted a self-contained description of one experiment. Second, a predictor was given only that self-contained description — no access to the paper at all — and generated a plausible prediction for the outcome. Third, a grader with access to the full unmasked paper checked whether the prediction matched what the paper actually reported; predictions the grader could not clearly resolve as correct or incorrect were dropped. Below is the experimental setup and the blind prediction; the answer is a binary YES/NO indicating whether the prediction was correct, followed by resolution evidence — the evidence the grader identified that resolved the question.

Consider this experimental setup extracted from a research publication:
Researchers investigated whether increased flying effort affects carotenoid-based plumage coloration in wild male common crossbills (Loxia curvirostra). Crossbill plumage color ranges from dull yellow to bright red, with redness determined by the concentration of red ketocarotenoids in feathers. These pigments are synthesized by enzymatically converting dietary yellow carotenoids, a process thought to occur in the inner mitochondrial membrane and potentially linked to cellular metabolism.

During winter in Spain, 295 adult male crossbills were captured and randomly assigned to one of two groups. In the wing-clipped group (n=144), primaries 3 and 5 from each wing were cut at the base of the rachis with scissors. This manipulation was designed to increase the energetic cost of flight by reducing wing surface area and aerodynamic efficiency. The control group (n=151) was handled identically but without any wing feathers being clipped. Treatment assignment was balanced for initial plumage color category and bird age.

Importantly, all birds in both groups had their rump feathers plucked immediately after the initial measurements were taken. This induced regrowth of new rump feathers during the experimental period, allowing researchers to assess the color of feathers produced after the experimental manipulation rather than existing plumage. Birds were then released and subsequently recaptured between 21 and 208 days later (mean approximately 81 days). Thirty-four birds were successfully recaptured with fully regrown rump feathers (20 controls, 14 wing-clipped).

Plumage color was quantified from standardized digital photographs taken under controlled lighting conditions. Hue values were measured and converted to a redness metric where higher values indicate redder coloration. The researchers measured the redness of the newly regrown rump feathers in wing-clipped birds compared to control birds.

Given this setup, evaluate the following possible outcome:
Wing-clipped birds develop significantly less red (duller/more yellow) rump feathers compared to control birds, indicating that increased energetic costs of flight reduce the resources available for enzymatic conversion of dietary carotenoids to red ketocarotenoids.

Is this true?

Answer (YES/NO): NO